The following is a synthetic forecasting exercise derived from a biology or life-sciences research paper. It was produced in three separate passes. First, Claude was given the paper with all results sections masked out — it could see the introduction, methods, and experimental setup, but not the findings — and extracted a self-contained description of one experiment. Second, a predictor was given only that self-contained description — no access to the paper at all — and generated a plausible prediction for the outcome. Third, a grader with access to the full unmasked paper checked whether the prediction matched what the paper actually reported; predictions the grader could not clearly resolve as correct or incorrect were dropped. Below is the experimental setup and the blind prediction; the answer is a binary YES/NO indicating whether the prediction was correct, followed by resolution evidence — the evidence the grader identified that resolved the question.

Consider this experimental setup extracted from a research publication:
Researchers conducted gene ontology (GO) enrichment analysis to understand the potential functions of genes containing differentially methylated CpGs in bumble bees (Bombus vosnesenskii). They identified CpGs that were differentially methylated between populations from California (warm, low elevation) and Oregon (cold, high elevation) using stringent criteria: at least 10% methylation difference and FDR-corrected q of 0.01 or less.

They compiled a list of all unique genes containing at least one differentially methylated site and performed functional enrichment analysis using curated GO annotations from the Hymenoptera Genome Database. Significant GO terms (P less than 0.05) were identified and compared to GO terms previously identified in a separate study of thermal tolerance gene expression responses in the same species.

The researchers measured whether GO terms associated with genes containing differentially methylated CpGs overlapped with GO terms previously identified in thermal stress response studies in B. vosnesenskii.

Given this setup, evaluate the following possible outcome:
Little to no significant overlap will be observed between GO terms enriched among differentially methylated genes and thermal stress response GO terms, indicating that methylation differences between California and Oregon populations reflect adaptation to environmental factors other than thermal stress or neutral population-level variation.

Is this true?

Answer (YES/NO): NO